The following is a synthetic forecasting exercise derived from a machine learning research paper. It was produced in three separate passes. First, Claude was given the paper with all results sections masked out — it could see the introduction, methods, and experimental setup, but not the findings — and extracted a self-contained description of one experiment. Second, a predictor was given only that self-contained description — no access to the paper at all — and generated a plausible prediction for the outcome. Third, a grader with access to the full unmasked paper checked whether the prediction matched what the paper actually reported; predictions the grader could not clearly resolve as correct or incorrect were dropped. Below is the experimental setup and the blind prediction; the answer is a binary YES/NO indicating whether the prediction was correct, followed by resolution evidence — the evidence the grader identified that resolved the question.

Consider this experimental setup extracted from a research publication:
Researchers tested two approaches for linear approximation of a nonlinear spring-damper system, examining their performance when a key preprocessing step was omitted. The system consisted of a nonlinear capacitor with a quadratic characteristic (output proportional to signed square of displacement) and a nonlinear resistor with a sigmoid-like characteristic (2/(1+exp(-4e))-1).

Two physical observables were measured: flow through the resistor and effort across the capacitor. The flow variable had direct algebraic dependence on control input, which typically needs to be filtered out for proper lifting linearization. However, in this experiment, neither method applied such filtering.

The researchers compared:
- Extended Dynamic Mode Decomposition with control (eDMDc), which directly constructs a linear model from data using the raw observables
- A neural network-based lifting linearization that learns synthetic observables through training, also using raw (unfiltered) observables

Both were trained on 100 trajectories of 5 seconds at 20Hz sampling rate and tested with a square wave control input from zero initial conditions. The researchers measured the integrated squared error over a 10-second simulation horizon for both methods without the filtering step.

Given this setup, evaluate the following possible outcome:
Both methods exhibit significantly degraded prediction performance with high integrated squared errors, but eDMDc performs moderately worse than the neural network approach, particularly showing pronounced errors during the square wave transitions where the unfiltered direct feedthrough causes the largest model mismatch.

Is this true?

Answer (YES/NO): NO